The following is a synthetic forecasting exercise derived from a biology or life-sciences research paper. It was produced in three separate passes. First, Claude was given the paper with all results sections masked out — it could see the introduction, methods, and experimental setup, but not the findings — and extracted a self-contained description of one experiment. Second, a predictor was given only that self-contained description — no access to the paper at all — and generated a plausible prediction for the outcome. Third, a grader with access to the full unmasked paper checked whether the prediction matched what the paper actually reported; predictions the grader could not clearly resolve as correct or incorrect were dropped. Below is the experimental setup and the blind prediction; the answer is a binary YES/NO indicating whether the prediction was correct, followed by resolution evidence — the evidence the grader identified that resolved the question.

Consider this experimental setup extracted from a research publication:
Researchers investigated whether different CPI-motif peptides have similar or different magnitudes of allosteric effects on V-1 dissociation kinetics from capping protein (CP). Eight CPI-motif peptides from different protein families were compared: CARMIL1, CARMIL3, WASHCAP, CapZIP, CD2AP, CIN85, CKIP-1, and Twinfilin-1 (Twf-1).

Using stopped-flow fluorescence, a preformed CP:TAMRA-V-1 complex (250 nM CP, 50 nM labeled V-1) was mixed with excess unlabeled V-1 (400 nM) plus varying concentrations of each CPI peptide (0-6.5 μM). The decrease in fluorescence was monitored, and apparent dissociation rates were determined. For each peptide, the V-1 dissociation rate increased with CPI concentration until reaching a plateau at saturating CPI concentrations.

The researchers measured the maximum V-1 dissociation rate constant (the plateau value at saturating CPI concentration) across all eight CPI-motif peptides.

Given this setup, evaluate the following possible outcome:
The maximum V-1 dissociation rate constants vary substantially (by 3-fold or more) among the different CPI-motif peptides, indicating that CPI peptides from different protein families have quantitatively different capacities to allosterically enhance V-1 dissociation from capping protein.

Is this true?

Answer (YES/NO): YES